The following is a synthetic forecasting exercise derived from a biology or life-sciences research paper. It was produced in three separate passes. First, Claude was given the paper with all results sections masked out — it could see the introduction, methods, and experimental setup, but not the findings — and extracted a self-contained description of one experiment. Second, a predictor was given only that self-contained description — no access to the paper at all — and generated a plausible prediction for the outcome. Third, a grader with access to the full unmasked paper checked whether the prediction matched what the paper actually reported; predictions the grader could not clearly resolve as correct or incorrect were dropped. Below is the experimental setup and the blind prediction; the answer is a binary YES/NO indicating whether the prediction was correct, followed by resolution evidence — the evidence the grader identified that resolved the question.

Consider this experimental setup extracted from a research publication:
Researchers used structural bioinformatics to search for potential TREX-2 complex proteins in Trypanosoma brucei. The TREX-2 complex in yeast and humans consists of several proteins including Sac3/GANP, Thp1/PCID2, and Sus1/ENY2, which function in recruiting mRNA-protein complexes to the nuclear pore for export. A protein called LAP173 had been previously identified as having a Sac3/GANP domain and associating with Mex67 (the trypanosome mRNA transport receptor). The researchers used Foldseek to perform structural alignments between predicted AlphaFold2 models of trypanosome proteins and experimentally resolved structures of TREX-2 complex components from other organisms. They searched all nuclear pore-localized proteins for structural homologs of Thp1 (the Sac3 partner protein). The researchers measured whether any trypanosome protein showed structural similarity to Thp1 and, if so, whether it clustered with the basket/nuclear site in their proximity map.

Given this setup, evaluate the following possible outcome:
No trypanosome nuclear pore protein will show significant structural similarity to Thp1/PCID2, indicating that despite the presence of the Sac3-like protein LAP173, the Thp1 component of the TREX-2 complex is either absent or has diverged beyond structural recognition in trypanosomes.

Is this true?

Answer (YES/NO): NO